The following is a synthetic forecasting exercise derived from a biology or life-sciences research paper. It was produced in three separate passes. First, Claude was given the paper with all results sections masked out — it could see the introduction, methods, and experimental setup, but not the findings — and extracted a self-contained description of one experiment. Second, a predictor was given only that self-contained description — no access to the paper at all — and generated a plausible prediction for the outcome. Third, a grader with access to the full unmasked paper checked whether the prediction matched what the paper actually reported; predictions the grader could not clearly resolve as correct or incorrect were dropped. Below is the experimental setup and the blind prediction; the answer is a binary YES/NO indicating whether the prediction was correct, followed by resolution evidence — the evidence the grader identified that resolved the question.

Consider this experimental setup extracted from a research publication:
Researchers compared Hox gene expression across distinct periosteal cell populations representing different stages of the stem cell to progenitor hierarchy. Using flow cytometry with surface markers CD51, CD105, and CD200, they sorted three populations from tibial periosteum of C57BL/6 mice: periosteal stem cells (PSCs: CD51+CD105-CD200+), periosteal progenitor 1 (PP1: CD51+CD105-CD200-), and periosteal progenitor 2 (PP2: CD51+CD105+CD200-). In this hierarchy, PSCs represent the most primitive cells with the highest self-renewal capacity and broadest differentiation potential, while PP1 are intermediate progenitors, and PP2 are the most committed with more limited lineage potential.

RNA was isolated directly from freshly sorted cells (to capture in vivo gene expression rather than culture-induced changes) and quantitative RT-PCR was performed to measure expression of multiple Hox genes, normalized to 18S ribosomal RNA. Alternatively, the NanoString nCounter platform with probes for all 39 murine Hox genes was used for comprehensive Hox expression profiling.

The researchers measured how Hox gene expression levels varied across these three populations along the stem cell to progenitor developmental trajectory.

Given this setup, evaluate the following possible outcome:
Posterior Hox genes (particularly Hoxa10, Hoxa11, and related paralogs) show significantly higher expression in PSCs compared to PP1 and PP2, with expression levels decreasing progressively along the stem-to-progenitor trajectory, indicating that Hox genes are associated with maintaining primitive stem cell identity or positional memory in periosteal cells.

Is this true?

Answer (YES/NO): YES